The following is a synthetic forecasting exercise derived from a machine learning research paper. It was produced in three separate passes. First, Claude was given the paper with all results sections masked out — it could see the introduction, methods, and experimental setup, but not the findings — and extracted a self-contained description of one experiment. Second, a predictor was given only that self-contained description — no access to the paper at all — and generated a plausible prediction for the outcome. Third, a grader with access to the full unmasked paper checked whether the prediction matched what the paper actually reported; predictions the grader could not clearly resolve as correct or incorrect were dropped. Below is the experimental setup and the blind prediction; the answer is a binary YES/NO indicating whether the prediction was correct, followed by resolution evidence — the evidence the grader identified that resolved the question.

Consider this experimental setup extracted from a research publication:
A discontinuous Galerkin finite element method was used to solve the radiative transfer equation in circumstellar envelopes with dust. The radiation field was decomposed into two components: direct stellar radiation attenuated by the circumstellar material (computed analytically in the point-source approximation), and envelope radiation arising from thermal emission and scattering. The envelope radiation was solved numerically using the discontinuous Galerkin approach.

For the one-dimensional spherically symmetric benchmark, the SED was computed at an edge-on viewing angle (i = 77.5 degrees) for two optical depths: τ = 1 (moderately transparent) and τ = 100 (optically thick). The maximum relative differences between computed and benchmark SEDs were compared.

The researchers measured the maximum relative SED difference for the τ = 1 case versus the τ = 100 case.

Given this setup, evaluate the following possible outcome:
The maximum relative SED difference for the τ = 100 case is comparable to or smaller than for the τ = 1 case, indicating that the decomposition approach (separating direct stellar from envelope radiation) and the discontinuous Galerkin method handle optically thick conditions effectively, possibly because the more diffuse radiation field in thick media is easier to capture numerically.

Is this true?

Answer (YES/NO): YES